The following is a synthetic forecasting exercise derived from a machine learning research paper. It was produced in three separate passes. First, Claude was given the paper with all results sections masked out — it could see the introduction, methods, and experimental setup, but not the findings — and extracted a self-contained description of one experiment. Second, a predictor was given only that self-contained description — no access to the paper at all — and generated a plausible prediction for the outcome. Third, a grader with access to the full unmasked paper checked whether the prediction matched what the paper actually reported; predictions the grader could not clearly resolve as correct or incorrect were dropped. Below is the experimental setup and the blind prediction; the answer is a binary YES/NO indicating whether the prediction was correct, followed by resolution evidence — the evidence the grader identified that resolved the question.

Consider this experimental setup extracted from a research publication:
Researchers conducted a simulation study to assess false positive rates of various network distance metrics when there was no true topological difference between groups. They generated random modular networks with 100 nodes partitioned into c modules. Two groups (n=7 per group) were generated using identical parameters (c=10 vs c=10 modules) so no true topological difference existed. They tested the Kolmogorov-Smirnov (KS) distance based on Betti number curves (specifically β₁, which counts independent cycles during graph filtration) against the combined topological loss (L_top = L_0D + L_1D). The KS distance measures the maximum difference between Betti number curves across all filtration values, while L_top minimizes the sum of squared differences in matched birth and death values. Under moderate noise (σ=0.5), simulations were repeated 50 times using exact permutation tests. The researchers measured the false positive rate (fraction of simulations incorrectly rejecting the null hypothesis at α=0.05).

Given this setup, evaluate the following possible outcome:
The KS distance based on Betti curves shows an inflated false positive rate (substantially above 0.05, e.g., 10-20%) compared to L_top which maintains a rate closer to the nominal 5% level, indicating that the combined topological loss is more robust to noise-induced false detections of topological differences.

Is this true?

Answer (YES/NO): NO